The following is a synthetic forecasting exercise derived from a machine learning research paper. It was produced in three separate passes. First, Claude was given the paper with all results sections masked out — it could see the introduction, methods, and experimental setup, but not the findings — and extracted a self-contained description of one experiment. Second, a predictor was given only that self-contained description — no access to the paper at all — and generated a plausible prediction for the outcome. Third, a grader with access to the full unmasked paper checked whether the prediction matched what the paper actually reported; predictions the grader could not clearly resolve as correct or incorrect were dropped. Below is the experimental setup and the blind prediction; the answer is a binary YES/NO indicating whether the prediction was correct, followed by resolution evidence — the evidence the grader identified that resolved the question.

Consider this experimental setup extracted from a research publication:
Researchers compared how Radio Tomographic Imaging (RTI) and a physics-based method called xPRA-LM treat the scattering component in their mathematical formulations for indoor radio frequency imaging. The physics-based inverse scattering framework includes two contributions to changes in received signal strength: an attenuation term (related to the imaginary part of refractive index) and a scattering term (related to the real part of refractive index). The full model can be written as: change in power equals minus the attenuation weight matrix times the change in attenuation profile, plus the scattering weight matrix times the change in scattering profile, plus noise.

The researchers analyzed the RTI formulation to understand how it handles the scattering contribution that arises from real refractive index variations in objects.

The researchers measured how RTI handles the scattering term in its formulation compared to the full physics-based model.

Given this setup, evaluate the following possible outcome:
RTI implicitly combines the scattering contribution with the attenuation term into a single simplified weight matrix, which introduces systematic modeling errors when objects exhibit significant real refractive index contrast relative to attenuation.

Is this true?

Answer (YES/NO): NO